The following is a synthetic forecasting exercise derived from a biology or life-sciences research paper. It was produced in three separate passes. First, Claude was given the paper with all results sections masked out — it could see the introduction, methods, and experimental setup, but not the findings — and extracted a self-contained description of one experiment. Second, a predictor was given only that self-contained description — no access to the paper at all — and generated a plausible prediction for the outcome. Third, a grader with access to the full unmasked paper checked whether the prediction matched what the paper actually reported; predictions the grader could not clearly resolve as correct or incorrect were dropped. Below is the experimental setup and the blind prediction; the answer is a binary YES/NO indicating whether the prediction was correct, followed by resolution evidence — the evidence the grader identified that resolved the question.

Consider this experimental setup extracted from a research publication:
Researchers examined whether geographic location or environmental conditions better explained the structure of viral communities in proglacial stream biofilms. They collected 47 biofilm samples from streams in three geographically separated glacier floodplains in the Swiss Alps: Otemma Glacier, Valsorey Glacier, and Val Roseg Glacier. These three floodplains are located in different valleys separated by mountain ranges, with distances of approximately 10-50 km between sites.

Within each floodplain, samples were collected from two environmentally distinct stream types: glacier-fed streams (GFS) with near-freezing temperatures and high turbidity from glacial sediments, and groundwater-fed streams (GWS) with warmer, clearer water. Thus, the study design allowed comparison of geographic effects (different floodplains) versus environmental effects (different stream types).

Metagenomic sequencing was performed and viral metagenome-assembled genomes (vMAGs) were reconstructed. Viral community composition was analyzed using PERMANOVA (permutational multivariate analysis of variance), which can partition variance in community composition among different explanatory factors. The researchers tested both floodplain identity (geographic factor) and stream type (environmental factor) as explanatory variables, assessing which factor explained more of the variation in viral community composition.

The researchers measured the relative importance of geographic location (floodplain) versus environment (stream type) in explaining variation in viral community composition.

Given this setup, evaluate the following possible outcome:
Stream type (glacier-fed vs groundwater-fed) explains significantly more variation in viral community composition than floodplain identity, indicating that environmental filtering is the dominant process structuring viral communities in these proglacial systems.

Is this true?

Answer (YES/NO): NO